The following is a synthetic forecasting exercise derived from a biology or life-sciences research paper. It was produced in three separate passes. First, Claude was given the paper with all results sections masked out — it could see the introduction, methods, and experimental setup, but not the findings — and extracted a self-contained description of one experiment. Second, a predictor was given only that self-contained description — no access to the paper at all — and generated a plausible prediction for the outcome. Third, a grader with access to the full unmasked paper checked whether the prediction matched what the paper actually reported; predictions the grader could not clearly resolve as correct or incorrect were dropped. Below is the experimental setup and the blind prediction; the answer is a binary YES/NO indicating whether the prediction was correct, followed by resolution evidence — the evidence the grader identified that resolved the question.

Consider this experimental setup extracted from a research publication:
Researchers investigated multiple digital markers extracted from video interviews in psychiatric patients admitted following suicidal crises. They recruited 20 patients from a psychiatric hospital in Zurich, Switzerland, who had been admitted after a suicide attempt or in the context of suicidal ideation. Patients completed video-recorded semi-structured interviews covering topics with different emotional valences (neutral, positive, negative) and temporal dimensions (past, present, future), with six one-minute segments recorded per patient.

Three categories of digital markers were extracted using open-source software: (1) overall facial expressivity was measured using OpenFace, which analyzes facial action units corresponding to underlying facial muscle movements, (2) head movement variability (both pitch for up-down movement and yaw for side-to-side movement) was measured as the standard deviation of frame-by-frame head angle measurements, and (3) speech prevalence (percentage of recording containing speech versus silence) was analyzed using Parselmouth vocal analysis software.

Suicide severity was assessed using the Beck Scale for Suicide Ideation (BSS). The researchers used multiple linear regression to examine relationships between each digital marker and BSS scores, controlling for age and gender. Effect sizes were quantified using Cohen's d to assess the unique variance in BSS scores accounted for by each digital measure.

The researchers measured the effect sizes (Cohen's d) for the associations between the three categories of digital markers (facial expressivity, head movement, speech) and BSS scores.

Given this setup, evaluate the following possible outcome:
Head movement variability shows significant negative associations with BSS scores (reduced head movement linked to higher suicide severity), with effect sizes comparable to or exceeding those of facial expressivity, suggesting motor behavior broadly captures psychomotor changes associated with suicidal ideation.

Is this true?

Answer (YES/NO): YES